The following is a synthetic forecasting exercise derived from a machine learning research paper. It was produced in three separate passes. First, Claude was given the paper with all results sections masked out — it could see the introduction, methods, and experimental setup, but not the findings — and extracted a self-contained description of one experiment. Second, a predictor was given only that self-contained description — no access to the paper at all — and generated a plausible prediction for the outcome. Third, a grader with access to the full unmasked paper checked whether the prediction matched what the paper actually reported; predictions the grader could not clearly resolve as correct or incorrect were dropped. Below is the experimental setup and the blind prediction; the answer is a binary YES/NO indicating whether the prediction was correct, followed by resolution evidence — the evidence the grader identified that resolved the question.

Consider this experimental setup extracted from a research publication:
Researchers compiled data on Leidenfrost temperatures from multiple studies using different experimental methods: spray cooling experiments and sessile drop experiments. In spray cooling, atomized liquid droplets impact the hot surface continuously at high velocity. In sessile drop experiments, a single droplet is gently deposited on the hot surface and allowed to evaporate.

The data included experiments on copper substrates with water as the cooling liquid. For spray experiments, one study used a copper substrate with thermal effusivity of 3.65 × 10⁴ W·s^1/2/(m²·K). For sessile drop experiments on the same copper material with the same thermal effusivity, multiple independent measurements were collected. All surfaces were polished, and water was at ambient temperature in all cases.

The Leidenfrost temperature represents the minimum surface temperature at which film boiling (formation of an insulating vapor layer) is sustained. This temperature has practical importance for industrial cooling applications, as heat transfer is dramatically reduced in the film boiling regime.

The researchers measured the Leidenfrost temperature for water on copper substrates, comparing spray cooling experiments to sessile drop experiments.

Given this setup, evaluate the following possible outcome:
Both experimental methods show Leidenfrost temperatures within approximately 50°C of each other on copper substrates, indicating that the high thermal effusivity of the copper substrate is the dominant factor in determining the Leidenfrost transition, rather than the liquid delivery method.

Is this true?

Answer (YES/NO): YES